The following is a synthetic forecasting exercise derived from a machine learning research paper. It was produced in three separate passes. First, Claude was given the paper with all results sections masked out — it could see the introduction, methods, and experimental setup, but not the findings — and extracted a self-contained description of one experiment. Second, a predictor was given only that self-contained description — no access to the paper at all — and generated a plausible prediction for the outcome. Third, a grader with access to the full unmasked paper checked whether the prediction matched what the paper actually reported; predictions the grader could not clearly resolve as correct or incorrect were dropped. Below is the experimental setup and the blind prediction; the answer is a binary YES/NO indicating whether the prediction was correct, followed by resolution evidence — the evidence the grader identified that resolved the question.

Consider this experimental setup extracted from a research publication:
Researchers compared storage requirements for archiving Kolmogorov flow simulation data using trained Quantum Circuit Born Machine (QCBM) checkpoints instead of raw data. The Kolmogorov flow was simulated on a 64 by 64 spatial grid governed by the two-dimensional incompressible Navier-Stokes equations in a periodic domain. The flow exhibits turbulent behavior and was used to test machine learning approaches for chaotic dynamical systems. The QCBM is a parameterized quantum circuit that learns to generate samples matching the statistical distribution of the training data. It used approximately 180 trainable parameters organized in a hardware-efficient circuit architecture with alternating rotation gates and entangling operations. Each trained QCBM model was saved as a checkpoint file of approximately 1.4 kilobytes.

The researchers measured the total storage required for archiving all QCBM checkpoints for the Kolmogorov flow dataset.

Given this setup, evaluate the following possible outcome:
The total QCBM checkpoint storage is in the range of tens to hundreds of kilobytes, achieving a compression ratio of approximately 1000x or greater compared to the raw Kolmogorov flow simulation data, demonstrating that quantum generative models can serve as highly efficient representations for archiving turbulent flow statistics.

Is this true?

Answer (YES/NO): NO